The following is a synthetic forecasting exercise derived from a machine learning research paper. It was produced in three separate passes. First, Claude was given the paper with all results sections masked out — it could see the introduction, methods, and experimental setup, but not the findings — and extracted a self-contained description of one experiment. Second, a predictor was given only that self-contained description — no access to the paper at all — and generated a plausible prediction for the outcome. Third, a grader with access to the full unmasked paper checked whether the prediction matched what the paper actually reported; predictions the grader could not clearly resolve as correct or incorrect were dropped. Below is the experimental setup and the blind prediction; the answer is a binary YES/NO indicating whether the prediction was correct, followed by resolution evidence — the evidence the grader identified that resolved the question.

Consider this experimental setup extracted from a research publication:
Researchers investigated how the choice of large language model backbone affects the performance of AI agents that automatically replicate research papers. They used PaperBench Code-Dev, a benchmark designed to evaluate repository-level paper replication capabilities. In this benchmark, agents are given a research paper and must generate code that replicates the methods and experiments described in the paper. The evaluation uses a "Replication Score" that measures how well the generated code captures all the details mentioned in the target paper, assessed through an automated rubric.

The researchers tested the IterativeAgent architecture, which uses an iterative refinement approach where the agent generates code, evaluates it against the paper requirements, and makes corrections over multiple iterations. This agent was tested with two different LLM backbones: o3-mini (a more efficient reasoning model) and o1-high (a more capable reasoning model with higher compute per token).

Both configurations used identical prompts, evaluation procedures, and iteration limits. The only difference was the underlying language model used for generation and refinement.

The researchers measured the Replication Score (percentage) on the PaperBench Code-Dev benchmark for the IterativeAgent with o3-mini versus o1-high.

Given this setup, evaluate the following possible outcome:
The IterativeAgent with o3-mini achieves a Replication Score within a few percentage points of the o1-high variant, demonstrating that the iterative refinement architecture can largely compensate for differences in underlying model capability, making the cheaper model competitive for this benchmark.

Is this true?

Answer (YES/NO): NO